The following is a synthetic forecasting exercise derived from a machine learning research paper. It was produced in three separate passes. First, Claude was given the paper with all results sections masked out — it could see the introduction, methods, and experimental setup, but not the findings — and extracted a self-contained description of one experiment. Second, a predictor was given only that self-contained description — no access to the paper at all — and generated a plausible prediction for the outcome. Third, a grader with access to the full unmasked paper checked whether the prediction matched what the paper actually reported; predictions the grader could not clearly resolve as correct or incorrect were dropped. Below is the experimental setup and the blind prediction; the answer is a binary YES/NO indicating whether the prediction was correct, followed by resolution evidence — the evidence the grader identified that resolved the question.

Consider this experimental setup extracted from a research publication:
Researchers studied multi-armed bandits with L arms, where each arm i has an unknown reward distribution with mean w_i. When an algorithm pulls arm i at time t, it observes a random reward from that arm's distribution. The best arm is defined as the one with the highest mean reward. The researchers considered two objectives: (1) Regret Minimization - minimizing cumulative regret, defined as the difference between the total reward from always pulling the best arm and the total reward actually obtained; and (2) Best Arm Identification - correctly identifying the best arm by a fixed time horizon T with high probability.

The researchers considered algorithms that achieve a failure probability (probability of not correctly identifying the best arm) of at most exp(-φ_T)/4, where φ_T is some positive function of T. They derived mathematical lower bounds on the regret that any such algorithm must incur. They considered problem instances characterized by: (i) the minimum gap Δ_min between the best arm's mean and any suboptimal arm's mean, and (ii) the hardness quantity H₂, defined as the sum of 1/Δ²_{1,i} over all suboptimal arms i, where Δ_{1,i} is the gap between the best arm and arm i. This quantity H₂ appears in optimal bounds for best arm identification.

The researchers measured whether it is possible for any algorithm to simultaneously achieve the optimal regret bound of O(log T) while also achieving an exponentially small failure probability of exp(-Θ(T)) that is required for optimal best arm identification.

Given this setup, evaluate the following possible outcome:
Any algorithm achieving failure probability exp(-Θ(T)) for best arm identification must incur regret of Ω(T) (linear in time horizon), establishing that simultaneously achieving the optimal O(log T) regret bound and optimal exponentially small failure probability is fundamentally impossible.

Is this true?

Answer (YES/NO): YES